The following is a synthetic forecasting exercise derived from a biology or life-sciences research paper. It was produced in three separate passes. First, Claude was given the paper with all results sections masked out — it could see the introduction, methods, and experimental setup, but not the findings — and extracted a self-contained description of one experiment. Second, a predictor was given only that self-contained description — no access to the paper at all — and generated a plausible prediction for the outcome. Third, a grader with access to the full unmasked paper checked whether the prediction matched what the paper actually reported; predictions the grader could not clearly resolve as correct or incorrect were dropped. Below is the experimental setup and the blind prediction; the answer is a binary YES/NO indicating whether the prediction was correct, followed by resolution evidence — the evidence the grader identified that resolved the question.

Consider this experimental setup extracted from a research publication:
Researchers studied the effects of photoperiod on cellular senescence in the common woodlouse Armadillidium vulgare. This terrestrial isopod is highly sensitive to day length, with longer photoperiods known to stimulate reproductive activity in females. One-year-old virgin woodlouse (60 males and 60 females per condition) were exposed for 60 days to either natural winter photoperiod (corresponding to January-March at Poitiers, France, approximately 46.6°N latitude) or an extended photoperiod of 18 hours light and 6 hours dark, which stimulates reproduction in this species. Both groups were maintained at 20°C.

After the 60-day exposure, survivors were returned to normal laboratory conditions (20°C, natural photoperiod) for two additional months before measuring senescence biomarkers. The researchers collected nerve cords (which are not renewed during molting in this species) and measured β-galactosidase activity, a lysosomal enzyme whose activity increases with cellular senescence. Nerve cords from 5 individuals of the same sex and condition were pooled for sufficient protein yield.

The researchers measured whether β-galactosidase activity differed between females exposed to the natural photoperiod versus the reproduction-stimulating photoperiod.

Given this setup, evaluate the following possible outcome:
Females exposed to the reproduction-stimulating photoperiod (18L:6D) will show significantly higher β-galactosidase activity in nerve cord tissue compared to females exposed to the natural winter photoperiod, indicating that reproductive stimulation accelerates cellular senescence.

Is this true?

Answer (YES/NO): YES